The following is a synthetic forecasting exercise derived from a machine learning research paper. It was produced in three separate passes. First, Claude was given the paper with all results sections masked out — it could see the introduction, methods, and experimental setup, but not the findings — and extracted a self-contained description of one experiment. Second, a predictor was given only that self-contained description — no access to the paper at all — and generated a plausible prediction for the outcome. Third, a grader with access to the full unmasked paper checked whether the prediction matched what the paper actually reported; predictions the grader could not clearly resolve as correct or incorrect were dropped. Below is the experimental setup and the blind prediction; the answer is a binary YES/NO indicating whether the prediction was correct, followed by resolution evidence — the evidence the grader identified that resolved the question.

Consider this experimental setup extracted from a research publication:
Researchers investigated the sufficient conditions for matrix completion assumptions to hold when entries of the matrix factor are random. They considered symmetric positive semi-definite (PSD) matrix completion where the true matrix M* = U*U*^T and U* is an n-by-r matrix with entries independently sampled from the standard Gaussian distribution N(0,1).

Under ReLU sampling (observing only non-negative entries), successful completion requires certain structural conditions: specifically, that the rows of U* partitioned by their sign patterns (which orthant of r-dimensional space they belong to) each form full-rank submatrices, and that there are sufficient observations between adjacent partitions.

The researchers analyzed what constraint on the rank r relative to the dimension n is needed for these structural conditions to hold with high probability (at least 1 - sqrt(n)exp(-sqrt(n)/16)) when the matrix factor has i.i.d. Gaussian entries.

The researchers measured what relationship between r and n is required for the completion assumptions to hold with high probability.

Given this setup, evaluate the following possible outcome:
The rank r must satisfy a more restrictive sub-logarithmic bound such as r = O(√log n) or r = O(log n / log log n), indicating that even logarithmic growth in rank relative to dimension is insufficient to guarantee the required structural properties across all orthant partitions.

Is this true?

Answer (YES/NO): NO